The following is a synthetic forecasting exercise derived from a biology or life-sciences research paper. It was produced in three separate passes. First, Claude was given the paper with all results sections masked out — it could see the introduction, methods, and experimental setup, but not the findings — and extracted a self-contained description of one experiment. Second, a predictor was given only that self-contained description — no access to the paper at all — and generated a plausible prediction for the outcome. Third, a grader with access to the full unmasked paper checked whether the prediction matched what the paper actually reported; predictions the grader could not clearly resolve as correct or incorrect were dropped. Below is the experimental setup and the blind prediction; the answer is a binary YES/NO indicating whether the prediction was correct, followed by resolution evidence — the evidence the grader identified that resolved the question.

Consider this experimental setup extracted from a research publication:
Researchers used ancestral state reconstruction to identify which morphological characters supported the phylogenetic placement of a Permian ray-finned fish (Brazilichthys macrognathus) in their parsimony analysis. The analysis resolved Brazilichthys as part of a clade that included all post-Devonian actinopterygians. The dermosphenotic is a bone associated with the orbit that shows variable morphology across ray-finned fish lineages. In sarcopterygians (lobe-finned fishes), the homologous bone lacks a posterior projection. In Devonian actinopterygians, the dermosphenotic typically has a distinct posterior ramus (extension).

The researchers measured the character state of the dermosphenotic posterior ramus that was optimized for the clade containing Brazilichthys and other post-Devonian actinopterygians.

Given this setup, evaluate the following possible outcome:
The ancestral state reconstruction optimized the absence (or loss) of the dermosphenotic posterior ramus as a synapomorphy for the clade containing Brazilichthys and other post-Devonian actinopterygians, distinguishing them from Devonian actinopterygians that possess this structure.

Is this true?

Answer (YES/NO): YES